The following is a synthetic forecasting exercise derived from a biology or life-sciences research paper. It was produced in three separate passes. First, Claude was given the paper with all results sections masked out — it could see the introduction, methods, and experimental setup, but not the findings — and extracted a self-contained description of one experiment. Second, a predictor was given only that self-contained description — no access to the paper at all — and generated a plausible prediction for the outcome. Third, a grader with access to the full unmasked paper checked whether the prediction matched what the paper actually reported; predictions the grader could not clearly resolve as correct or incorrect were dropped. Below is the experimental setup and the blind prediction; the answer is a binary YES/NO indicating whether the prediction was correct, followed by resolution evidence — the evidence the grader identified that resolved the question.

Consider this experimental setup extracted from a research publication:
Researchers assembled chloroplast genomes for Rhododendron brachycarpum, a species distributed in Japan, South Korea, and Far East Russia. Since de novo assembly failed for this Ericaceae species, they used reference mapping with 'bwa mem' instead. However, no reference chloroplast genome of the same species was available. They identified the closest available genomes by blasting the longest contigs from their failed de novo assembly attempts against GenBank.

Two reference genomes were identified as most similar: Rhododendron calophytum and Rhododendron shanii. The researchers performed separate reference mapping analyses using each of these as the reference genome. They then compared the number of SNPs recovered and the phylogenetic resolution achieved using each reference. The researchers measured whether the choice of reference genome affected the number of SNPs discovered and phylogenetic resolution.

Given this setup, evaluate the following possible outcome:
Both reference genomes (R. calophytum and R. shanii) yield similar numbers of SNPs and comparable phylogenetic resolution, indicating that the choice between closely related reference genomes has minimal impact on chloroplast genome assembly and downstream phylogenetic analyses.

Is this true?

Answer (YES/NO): NO